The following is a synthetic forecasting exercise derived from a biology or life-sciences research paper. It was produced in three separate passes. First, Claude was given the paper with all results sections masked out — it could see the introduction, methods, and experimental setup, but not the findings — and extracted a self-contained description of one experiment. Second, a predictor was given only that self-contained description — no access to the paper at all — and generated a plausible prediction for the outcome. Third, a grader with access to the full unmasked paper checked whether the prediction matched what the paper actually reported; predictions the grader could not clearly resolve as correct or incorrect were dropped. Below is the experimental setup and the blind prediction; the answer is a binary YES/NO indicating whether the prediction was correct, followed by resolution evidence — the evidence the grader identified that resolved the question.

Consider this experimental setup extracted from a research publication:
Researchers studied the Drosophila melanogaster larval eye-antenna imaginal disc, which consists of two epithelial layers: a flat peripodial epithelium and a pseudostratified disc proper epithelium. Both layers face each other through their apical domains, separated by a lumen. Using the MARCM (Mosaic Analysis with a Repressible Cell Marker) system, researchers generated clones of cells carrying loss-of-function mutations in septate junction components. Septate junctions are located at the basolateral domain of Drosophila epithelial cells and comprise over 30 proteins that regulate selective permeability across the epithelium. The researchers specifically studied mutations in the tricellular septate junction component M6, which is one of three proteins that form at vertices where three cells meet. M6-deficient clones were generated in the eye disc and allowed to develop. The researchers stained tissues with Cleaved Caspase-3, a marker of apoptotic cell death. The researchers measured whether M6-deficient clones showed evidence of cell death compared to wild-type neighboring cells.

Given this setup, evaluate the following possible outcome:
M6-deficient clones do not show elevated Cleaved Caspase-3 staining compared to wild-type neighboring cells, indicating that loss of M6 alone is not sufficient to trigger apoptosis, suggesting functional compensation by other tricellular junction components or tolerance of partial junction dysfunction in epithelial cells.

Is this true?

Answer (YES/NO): NO